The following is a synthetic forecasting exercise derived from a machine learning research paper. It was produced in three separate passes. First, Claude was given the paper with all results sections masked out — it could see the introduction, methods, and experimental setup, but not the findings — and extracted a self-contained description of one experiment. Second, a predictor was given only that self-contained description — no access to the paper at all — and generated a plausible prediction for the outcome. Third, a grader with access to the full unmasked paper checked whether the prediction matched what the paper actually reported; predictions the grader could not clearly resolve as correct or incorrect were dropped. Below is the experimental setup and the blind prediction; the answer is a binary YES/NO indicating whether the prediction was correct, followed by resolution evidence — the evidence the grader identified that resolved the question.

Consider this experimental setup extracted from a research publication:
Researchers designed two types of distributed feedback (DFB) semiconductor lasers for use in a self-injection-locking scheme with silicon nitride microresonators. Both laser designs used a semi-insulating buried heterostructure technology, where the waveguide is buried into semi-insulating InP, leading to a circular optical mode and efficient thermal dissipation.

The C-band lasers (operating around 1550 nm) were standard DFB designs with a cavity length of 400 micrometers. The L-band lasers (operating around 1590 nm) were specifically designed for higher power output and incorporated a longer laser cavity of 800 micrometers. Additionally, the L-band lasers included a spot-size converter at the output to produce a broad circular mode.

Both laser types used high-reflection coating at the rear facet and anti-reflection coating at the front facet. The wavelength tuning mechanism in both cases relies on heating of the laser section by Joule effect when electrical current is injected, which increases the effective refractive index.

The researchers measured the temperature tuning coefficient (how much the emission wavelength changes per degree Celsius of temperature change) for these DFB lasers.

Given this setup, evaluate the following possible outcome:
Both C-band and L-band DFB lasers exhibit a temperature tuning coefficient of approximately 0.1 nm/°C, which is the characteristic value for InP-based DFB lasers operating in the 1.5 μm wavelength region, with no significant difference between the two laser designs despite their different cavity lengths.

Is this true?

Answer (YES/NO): NO